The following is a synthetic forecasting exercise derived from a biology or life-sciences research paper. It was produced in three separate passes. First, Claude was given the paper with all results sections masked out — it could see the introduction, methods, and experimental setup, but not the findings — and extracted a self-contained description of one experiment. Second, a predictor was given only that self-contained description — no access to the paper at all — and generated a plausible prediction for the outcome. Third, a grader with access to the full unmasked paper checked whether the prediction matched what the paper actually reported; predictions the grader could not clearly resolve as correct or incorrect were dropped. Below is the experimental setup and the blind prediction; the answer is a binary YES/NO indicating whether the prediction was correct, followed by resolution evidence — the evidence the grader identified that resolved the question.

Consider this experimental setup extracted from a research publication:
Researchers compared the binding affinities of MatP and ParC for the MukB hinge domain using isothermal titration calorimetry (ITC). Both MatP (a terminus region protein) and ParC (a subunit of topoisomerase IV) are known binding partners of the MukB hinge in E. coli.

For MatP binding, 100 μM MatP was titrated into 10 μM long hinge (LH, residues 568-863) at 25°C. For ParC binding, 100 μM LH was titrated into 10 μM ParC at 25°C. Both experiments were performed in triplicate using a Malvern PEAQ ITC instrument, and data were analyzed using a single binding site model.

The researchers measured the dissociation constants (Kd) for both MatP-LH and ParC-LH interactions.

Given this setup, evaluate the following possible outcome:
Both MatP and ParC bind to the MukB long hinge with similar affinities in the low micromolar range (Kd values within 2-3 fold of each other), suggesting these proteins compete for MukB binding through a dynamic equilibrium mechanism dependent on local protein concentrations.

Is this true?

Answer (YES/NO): YES